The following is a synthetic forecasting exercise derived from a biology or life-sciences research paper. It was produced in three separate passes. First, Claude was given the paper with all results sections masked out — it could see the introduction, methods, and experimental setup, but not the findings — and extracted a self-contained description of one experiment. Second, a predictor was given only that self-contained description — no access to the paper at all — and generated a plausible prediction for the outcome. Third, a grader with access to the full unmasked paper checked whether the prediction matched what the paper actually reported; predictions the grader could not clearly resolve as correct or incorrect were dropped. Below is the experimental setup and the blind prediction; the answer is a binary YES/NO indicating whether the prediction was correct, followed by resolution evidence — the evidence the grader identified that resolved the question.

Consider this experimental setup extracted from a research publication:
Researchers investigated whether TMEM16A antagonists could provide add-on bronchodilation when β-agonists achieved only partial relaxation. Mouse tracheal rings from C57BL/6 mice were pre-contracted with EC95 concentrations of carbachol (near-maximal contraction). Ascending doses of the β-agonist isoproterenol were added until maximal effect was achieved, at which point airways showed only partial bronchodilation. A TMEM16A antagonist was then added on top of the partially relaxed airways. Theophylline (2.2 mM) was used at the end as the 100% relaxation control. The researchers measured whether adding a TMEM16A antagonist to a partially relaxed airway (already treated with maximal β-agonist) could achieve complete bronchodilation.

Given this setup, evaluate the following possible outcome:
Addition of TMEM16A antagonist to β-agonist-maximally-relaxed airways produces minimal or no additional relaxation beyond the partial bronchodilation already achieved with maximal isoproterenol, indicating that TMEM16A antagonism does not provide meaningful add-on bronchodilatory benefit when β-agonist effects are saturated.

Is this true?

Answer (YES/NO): NO